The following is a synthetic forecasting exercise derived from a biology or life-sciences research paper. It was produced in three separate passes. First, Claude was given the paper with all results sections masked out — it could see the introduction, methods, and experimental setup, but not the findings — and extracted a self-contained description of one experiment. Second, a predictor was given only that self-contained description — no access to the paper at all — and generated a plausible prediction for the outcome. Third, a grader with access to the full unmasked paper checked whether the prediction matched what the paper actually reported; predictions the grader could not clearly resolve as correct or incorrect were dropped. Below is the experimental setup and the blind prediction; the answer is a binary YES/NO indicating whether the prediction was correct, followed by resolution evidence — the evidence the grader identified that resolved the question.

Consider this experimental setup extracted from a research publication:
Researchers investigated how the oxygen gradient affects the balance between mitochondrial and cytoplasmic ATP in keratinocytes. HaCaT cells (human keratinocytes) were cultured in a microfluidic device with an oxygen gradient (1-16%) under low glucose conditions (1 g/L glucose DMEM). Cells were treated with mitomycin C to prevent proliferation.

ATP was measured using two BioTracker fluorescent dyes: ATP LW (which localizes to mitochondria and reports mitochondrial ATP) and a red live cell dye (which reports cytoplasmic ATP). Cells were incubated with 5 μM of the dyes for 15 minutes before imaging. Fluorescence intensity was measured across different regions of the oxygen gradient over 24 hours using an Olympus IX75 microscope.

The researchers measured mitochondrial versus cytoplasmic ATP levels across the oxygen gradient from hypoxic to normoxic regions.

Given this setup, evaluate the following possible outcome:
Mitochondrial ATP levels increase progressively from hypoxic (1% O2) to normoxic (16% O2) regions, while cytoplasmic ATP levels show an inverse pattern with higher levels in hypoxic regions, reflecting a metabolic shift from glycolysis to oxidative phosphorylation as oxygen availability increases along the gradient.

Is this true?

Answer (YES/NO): NO